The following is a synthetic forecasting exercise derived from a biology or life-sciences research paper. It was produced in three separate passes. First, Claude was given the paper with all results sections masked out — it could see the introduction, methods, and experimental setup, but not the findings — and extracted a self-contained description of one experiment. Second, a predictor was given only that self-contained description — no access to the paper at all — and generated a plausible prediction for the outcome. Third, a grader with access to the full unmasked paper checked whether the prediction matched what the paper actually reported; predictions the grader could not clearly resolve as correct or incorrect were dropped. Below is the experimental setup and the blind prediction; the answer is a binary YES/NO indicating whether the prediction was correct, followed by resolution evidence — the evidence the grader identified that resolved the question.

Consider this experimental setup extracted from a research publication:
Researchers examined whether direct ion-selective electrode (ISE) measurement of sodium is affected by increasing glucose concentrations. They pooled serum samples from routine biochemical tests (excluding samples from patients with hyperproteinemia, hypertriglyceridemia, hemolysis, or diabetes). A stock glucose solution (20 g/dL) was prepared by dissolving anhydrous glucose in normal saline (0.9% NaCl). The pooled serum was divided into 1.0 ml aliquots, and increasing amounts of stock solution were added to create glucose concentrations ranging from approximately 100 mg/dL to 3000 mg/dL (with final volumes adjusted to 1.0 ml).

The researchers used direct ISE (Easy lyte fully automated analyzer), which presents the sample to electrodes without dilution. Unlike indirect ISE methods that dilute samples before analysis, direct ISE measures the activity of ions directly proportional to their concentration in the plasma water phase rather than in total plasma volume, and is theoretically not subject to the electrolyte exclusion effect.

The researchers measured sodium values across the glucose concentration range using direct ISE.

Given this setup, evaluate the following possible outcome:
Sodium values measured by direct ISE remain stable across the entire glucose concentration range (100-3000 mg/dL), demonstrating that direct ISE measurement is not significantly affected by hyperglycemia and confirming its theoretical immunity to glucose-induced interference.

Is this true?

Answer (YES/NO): YES